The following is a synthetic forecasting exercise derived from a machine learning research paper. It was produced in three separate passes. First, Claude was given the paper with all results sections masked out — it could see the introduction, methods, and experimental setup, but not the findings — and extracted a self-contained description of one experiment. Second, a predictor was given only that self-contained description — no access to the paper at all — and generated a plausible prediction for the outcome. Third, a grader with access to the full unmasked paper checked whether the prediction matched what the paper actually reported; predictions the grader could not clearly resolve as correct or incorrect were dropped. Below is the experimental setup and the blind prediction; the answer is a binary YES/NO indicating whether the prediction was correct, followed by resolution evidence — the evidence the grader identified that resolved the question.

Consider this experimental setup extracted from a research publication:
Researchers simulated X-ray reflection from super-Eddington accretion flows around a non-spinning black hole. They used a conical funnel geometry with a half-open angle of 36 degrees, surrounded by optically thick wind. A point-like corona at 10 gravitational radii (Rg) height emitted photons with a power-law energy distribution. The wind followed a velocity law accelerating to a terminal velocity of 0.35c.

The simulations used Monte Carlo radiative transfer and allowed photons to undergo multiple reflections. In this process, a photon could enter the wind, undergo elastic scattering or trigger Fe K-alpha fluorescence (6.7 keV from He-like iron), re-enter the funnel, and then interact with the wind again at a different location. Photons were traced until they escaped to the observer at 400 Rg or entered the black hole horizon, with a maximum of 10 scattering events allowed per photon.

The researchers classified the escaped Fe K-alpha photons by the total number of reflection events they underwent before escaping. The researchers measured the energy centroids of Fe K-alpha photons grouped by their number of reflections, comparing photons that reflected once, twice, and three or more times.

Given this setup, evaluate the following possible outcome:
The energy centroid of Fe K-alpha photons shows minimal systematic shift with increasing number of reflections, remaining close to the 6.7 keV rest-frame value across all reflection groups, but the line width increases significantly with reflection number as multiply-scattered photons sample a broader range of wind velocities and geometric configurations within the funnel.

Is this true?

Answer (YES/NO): NO